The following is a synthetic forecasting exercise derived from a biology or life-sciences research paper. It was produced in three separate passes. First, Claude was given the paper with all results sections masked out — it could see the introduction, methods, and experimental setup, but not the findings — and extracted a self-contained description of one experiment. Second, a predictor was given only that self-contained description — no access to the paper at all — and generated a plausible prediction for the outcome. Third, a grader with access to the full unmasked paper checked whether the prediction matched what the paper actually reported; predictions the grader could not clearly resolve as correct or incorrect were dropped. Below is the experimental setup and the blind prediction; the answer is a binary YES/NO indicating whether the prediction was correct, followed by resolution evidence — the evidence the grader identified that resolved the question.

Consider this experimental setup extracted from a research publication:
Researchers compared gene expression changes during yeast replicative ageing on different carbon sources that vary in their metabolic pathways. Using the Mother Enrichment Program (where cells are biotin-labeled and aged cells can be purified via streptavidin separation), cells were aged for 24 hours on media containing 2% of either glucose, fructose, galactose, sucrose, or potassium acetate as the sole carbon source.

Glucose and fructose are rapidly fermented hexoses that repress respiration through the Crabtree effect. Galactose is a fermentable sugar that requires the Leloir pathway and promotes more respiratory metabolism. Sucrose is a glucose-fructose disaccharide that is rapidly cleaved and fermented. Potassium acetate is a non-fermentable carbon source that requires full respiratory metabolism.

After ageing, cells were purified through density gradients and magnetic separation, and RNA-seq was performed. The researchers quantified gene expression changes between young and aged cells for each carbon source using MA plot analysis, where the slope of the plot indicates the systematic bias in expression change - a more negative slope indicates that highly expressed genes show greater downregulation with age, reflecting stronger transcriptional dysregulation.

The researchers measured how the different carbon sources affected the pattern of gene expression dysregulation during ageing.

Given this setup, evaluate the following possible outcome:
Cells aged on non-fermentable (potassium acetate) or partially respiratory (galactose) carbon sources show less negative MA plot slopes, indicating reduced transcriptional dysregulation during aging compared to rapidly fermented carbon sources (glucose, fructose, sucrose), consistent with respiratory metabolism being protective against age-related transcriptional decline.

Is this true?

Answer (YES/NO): NO